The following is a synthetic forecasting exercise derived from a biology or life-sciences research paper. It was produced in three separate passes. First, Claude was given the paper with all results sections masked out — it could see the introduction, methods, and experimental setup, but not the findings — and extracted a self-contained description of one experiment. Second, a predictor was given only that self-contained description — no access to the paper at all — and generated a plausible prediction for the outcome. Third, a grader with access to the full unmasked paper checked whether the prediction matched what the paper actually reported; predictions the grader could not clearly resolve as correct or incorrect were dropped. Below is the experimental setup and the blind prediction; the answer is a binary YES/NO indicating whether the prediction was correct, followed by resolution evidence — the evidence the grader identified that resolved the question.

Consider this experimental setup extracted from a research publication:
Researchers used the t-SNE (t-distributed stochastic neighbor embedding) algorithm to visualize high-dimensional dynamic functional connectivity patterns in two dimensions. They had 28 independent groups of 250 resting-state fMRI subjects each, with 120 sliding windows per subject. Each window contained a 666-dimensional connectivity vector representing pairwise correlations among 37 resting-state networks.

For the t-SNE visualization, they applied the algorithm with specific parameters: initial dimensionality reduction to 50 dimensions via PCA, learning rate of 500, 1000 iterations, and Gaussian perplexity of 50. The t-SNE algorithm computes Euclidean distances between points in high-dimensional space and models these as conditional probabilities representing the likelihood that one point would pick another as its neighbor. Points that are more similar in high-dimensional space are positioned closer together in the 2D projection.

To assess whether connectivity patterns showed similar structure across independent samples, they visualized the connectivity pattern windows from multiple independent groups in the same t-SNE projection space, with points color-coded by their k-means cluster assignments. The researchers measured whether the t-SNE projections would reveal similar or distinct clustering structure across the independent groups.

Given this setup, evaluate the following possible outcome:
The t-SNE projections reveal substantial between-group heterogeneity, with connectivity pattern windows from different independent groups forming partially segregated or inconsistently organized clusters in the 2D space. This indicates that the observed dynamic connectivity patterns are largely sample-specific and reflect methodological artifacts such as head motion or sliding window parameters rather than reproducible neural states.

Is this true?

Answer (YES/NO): NO